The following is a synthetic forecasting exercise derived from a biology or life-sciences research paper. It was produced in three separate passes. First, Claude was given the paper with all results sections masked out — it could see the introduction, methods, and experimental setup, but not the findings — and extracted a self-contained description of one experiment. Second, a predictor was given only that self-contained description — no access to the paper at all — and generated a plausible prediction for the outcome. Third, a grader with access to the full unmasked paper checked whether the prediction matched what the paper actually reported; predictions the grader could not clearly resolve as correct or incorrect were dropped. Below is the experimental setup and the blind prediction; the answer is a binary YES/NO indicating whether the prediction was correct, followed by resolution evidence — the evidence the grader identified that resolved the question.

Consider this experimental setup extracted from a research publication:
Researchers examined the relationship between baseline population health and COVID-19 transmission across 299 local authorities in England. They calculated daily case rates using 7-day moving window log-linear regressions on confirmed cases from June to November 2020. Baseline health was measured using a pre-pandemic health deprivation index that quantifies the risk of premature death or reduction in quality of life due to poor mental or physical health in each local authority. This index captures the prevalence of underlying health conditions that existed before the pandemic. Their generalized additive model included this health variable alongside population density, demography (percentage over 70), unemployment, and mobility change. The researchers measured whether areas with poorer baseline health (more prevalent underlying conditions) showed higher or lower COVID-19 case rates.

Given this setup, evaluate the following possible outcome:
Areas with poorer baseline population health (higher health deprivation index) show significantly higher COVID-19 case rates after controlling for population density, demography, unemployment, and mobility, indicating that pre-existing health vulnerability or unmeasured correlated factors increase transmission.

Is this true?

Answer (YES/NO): YES